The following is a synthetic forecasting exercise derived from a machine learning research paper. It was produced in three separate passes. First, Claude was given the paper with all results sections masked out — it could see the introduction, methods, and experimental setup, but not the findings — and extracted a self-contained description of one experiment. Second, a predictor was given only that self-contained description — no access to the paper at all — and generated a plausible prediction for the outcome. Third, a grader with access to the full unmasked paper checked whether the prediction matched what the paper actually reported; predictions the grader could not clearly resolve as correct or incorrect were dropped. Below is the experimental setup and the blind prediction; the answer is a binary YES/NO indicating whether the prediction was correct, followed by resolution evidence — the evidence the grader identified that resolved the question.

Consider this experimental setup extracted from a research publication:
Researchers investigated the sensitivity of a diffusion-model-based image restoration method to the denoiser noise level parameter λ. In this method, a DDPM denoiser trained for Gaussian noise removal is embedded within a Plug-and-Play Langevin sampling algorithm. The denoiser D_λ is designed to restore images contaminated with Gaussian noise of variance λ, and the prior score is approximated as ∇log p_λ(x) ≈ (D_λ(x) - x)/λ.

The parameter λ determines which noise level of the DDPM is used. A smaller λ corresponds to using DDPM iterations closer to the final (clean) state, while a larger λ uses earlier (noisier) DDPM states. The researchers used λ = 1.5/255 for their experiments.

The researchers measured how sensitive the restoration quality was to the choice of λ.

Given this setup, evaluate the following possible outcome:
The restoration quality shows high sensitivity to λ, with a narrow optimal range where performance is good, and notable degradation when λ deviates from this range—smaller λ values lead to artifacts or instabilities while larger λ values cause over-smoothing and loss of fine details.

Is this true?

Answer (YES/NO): YES